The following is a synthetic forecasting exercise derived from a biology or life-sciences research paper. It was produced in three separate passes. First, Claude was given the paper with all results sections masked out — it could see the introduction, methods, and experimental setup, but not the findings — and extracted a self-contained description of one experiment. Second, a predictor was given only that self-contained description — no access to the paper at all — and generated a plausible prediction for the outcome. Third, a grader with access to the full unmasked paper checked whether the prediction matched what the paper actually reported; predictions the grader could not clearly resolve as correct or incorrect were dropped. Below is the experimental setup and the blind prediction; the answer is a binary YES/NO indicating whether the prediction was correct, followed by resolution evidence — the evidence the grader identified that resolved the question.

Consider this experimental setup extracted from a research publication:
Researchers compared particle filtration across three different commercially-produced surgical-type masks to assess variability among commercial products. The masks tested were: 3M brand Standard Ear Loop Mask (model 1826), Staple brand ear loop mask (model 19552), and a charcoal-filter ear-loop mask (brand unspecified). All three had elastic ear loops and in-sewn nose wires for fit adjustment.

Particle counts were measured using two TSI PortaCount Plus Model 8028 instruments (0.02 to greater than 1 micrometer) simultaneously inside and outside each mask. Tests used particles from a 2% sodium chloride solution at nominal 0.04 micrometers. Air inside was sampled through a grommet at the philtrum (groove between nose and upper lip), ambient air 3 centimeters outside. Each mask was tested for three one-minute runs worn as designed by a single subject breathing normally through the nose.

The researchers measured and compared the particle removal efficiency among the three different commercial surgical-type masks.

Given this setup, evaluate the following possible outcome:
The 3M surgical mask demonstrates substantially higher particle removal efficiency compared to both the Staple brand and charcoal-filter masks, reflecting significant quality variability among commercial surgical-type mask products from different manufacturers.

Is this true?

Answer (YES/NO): NO